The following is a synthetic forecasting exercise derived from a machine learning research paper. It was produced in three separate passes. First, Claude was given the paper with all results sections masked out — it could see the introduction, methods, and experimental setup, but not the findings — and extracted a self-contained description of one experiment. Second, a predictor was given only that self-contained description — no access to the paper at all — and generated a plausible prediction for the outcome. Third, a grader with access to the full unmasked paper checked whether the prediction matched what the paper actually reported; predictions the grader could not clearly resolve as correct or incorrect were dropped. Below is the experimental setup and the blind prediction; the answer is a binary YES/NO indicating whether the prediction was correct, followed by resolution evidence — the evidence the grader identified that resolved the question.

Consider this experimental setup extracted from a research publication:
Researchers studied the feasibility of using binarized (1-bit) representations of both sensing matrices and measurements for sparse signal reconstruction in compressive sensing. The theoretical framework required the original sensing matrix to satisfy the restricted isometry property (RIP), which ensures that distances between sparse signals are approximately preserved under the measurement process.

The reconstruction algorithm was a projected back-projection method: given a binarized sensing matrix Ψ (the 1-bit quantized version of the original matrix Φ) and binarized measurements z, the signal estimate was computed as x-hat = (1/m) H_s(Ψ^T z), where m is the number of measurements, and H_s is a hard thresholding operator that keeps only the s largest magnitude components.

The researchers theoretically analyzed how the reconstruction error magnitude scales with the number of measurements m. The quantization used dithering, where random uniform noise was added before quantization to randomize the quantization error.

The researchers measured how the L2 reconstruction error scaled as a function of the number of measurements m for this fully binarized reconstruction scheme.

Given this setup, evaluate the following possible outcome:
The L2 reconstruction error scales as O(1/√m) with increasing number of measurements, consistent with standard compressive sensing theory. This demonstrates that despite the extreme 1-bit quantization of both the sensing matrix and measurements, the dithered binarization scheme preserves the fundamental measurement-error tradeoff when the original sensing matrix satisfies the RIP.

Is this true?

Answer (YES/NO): YES